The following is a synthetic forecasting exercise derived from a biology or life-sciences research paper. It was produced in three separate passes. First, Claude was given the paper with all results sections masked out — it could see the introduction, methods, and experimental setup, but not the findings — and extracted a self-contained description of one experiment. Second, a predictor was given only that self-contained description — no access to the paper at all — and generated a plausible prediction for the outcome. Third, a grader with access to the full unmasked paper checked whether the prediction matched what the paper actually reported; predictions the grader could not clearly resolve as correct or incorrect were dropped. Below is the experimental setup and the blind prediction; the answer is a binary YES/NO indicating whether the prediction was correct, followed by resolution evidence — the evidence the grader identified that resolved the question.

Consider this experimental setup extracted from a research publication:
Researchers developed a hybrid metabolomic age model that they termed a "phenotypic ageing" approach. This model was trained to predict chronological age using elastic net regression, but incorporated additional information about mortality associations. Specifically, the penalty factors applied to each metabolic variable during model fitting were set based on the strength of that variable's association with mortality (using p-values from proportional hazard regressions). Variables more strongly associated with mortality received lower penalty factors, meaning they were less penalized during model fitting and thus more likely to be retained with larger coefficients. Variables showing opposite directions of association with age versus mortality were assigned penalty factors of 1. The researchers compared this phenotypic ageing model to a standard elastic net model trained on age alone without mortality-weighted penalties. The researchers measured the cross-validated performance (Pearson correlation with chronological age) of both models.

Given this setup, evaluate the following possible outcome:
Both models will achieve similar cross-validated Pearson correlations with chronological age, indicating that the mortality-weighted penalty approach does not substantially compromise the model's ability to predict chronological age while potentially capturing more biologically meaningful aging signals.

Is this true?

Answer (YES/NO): NO